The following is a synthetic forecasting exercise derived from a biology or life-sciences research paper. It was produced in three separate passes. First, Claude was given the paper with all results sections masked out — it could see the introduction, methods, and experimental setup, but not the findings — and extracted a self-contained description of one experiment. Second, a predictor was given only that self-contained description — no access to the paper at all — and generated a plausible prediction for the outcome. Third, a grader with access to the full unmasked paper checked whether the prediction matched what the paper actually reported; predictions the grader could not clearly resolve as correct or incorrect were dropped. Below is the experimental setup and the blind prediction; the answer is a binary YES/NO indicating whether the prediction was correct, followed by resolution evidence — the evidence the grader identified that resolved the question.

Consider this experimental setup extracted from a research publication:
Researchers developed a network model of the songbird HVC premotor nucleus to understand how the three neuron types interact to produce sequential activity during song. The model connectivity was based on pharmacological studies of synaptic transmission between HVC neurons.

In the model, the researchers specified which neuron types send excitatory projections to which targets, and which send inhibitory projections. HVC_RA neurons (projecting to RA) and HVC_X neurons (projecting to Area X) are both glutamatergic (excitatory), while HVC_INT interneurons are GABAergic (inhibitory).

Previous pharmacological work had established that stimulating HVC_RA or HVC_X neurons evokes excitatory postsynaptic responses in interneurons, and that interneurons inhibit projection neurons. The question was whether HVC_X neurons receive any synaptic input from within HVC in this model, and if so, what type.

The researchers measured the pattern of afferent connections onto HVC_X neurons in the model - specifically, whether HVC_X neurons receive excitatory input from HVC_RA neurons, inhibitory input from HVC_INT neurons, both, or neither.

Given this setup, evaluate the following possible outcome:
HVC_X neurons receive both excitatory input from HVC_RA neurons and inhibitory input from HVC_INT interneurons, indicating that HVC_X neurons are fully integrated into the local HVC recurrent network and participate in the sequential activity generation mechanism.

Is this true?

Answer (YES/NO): NO